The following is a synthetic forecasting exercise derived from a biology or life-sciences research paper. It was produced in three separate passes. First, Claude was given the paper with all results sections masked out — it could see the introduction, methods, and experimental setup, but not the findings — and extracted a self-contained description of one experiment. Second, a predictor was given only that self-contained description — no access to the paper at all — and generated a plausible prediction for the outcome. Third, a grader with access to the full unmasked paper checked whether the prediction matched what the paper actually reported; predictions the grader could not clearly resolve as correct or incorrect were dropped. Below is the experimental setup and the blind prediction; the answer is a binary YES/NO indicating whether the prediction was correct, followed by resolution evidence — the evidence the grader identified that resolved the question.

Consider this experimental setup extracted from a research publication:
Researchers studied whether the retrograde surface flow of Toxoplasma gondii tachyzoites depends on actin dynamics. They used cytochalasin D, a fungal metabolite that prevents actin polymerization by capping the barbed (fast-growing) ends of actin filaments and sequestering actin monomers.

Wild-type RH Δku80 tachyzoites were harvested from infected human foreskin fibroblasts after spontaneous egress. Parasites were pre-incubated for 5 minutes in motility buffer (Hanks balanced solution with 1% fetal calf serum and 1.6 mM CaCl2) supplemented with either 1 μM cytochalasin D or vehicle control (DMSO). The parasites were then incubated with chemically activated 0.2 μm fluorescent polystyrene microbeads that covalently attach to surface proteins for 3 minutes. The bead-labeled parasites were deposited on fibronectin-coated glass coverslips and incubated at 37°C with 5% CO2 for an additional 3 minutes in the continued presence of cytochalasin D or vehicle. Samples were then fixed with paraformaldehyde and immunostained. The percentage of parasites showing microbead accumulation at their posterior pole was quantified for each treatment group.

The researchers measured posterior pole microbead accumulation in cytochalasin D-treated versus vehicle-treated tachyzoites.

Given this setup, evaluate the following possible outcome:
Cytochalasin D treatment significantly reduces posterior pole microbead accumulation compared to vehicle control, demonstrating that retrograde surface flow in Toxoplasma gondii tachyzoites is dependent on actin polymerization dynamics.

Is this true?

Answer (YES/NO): YES